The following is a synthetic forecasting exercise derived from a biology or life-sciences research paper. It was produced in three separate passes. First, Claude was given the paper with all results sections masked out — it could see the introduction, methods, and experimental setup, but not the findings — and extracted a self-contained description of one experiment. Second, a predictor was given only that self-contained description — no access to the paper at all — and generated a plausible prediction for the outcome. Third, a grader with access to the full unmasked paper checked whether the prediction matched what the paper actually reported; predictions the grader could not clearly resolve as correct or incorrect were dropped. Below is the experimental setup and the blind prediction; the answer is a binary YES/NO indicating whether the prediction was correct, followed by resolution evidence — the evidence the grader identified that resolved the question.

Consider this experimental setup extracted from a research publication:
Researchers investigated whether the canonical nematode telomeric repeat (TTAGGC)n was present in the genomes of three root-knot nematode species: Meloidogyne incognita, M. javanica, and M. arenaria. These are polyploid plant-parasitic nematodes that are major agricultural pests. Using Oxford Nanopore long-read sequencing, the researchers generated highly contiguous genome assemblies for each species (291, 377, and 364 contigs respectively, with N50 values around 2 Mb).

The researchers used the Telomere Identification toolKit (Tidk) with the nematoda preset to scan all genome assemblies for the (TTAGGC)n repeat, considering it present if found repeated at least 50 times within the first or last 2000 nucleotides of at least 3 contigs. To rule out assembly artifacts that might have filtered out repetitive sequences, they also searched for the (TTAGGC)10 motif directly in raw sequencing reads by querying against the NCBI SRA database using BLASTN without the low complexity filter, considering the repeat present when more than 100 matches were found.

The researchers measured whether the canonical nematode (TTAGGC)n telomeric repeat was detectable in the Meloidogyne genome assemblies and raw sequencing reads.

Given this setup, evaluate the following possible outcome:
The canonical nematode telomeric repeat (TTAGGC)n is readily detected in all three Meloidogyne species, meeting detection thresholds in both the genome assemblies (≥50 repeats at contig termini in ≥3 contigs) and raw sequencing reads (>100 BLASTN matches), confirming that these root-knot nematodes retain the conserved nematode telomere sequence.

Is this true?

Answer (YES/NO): NO